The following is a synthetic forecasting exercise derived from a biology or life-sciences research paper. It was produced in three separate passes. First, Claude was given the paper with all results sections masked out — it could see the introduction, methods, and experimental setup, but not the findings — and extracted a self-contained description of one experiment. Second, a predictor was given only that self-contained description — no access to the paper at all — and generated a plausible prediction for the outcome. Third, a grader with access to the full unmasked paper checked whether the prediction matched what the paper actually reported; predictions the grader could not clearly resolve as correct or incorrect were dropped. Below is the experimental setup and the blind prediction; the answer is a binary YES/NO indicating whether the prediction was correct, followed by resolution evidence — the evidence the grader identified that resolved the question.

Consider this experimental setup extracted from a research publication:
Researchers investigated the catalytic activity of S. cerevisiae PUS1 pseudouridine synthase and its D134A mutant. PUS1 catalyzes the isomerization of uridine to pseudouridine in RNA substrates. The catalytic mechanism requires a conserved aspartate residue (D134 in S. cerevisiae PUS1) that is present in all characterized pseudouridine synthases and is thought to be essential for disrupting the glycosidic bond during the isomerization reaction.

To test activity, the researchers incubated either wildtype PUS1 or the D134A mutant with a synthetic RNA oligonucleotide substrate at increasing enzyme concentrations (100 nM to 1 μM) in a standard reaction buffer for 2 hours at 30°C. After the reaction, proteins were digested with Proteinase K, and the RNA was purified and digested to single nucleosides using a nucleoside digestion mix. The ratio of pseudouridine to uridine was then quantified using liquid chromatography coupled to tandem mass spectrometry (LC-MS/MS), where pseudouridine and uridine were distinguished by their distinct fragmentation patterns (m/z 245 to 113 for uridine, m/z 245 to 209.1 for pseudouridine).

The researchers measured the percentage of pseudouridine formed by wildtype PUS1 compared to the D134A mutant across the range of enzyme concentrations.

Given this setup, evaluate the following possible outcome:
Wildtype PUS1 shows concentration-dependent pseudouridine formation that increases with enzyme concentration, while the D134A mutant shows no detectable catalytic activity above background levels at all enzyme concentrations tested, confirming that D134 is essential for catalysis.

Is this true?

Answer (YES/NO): YES